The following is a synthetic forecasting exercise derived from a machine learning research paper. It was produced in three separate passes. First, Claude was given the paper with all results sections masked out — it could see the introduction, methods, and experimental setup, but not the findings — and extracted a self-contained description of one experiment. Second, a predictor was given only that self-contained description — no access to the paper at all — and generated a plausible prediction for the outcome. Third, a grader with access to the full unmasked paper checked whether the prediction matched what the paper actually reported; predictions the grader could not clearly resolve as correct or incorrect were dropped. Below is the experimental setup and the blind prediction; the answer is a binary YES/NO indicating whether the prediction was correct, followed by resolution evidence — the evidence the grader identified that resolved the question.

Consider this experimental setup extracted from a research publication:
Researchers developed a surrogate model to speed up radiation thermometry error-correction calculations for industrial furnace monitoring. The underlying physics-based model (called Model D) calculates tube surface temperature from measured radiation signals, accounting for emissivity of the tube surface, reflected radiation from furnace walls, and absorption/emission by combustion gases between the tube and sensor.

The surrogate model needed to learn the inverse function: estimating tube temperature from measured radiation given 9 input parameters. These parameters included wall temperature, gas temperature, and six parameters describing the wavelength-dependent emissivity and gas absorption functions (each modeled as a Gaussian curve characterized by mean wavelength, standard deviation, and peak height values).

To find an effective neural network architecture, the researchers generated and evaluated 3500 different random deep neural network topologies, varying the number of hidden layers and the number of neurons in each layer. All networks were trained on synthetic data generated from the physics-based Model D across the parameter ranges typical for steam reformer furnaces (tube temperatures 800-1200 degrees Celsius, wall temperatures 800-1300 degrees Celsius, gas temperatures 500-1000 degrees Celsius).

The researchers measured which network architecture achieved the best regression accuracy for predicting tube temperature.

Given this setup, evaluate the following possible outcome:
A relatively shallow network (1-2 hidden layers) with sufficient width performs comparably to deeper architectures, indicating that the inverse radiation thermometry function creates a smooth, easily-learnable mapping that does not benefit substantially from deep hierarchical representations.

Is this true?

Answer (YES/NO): NO